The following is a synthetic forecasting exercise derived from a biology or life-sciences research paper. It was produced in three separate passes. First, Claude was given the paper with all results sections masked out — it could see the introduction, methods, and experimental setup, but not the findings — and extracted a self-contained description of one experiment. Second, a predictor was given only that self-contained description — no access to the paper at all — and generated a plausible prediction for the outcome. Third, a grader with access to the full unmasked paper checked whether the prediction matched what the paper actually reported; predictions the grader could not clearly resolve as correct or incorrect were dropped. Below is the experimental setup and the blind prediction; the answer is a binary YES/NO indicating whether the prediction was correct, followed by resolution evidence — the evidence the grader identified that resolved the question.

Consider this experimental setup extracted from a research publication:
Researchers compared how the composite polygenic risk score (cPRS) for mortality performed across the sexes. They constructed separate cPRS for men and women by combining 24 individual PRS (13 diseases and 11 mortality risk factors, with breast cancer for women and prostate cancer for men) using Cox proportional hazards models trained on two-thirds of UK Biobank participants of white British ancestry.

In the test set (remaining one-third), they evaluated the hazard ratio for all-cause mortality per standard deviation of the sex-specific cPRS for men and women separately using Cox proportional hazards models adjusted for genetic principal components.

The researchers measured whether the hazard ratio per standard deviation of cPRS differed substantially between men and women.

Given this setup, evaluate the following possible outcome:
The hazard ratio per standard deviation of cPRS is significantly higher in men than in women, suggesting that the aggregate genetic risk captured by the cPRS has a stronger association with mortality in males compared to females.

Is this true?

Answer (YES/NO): NO